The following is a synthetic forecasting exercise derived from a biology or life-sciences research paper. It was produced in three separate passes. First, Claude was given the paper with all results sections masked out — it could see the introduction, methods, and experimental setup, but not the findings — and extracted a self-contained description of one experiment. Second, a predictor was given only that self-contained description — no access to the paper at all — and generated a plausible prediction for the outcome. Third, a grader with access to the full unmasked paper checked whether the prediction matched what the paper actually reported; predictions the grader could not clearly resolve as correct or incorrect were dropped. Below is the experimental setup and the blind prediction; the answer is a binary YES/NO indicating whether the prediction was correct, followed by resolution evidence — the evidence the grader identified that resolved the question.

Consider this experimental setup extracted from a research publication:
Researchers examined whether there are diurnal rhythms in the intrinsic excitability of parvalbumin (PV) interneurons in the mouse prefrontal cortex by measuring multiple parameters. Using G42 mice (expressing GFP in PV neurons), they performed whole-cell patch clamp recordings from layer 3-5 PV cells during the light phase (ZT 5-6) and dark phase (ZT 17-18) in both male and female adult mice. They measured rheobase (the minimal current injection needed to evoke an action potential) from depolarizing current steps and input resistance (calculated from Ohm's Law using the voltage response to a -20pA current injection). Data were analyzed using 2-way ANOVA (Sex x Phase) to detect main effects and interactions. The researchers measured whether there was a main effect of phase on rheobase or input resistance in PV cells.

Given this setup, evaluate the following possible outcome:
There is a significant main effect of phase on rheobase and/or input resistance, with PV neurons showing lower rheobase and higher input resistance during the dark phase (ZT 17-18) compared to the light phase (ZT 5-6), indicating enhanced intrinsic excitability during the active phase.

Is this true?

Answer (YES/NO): NO